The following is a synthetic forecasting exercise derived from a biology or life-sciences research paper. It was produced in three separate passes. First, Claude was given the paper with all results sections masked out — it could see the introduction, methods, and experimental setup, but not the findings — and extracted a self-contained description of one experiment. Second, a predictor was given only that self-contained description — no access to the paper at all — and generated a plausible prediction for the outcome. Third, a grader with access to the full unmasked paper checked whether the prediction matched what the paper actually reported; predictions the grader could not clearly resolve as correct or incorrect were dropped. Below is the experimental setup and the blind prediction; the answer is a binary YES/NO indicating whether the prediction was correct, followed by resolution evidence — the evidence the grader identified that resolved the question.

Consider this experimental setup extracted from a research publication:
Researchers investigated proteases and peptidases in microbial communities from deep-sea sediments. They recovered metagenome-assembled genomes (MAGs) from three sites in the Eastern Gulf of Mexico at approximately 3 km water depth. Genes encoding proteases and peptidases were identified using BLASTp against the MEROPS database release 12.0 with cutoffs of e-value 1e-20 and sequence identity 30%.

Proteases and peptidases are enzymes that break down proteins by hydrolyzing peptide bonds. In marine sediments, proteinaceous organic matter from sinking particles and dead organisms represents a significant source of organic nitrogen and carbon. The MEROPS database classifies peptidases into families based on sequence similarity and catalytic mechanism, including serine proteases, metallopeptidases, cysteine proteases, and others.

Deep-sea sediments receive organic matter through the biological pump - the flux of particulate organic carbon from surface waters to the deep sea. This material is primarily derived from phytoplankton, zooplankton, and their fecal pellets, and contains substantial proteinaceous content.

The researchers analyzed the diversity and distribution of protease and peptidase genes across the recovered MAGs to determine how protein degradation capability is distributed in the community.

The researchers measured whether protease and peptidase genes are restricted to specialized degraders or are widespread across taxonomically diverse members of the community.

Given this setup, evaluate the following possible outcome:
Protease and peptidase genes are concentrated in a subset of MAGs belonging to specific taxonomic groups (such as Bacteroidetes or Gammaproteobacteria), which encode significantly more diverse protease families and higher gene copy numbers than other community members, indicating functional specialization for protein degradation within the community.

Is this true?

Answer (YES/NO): NO